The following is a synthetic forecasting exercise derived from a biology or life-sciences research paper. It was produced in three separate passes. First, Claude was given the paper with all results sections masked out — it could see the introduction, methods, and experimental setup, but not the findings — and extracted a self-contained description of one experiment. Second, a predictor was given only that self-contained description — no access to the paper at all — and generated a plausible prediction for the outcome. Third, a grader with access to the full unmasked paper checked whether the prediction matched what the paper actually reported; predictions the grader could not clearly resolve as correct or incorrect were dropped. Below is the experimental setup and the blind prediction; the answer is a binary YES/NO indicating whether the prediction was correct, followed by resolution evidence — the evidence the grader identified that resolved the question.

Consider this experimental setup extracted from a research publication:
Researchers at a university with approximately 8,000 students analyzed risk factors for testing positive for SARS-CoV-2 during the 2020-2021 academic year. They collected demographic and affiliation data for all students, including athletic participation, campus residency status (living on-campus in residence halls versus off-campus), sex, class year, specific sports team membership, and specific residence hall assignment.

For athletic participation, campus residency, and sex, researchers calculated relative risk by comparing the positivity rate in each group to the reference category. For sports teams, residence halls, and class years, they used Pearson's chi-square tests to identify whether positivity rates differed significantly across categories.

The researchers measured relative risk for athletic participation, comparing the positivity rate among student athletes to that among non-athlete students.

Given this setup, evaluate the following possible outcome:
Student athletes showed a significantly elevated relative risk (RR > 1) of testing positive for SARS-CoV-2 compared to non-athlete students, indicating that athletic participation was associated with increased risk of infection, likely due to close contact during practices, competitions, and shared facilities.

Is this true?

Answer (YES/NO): YES